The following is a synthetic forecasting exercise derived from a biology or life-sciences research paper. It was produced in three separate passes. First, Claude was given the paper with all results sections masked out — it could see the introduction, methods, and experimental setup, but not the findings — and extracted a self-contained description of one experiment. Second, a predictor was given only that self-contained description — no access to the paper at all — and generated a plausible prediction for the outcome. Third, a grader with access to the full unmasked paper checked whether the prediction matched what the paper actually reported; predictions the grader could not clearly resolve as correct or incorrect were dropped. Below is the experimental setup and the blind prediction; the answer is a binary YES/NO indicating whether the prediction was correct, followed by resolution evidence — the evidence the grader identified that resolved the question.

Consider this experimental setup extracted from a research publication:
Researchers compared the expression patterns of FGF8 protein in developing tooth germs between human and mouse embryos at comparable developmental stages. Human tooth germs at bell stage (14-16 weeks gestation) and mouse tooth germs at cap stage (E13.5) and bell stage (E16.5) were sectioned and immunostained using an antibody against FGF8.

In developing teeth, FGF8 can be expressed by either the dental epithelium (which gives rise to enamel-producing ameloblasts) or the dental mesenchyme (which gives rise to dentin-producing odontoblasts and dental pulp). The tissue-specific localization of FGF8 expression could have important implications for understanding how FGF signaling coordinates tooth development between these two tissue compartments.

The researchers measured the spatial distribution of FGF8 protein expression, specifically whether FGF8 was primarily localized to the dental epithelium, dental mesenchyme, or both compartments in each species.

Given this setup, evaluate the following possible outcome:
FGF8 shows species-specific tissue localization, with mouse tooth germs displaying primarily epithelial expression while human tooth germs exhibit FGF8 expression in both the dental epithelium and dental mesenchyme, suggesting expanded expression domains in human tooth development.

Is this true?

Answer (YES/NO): NO